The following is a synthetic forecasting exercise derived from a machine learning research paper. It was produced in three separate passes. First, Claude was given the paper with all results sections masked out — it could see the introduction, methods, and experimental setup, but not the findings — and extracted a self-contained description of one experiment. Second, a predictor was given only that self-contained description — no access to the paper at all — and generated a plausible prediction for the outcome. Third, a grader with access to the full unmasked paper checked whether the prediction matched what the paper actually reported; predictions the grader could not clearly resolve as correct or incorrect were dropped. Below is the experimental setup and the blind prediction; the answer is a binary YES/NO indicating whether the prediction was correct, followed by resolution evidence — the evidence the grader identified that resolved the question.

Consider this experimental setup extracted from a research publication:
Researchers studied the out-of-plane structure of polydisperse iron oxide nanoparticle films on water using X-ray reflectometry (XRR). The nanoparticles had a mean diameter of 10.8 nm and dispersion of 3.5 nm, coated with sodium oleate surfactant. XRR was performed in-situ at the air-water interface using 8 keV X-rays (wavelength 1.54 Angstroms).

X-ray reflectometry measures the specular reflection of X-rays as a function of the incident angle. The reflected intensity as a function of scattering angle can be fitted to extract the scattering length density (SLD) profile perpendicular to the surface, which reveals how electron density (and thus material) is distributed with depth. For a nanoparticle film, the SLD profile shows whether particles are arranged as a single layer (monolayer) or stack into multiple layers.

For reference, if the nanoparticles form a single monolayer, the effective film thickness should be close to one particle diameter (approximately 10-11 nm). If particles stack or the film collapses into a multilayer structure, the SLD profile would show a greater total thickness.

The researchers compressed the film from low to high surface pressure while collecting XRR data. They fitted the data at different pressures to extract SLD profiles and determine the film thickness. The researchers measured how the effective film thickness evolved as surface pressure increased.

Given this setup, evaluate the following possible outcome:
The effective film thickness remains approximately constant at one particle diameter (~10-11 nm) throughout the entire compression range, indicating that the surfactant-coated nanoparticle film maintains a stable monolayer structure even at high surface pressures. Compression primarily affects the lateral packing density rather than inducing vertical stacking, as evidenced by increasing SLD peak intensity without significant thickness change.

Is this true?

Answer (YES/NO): YES